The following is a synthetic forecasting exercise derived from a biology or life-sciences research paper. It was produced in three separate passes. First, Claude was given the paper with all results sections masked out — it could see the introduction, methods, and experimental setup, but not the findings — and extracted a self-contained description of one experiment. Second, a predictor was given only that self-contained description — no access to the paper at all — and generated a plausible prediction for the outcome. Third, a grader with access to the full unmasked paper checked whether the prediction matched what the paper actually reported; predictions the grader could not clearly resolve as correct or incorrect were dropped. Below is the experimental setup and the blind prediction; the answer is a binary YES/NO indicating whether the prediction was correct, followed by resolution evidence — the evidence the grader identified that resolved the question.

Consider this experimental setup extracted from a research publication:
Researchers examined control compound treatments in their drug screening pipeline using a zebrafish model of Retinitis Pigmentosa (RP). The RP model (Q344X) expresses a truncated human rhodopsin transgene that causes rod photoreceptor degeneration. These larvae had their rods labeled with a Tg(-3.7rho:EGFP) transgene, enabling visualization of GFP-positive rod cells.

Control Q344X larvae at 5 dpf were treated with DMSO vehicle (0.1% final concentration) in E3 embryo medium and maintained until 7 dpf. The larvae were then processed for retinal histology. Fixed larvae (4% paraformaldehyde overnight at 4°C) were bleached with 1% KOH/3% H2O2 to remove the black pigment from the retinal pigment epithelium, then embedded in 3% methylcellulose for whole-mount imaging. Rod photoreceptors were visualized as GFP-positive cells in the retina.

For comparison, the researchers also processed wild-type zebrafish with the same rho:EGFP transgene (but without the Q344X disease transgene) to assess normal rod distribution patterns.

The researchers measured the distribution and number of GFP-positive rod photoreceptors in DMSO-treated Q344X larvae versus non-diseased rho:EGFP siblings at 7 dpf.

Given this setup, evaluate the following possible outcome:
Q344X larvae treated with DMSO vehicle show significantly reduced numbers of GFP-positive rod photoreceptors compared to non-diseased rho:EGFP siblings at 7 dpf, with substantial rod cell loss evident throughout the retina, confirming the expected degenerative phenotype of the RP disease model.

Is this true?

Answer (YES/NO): YES